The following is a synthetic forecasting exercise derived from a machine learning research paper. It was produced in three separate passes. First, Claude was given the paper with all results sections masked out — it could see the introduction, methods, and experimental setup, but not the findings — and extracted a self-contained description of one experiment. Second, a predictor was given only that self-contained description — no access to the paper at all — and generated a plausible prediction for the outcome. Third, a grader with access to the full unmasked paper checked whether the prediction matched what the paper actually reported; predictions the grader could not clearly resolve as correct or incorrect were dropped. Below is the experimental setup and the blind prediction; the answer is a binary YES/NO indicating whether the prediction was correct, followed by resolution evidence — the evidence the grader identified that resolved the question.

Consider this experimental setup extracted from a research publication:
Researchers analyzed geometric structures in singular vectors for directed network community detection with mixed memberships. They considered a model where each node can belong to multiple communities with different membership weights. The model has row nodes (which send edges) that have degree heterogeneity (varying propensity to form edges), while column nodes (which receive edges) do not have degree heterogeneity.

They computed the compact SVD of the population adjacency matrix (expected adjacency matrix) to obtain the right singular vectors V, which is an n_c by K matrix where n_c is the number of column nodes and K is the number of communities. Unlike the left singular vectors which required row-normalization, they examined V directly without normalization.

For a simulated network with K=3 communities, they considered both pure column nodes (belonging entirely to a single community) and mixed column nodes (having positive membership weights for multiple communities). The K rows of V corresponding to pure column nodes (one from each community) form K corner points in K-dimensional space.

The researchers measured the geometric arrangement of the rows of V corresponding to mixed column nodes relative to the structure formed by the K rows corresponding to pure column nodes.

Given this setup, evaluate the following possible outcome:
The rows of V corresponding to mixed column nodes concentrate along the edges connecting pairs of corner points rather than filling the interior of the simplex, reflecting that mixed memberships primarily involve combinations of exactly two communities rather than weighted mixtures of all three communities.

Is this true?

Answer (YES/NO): NO